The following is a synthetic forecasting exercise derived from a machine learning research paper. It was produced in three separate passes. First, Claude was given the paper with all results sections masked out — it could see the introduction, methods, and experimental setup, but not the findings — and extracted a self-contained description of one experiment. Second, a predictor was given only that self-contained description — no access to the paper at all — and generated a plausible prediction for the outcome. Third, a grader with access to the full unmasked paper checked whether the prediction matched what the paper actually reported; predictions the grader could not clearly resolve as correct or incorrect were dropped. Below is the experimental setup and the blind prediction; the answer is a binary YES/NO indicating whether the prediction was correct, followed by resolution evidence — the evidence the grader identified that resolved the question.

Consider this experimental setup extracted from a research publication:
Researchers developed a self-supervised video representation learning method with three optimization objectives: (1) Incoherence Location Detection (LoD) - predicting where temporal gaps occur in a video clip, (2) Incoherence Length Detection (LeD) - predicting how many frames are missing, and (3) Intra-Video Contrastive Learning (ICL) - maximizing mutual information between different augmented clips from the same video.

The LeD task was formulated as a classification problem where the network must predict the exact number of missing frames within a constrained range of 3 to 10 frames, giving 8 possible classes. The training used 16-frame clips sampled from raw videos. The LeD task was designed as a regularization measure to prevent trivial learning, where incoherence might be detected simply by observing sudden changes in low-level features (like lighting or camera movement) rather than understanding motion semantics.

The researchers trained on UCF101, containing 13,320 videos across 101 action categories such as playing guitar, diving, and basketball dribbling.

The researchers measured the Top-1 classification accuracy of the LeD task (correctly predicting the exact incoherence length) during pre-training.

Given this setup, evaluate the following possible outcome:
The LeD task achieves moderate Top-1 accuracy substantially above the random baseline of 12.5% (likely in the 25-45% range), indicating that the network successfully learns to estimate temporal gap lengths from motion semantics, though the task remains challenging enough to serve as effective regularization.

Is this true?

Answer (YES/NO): NO